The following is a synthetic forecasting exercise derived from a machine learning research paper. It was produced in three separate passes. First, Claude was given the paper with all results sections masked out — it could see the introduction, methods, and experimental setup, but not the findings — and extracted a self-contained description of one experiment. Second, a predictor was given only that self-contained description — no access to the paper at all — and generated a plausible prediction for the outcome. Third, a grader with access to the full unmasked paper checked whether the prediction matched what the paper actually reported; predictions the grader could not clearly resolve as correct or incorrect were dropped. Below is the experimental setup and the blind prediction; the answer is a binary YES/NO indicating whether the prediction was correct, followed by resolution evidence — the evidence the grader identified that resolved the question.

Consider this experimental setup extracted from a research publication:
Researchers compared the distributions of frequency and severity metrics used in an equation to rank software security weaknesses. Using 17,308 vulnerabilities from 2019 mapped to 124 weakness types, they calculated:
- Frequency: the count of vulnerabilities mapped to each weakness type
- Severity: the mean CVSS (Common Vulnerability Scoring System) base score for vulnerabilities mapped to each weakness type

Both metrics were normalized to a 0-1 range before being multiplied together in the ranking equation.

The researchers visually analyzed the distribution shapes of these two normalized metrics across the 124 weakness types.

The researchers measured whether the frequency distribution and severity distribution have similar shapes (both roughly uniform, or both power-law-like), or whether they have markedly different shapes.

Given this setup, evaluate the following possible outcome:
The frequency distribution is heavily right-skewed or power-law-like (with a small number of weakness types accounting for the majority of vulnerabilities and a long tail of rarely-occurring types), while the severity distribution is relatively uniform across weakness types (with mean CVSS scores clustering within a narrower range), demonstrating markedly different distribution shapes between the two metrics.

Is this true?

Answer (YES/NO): YES